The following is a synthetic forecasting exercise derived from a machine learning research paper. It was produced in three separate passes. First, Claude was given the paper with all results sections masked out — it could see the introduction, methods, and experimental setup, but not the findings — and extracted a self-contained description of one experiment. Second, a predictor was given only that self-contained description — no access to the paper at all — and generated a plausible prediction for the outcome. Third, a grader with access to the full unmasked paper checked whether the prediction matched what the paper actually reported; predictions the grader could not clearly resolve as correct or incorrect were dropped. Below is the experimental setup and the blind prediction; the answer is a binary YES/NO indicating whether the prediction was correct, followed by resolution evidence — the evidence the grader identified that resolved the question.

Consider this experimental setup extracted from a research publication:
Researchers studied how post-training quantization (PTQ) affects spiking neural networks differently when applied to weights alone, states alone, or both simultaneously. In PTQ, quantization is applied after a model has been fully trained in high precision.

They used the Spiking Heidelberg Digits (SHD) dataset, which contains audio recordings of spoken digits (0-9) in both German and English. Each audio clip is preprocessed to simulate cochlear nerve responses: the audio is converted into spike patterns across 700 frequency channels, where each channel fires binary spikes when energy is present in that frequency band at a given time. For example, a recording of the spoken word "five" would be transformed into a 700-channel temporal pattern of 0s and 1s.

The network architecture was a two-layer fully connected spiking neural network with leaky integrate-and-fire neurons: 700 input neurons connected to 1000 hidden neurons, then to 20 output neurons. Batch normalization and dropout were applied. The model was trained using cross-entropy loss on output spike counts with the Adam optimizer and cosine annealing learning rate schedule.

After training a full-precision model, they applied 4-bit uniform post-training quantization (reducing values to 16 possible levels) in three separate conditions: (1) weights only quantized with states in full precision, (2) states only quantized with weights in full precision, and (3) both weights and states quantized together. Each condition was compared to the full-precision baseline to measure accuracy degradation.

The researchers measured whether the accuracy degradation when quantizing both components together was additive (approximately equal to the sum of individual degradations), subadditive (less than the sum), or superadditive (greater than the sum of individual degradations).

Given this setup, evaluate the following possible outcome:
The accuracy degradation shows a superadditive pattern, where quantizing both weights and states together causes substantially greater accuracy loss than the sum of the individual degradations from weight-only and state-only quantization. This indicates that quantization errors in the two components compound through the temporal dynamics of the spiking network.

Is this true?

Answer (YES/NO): YES